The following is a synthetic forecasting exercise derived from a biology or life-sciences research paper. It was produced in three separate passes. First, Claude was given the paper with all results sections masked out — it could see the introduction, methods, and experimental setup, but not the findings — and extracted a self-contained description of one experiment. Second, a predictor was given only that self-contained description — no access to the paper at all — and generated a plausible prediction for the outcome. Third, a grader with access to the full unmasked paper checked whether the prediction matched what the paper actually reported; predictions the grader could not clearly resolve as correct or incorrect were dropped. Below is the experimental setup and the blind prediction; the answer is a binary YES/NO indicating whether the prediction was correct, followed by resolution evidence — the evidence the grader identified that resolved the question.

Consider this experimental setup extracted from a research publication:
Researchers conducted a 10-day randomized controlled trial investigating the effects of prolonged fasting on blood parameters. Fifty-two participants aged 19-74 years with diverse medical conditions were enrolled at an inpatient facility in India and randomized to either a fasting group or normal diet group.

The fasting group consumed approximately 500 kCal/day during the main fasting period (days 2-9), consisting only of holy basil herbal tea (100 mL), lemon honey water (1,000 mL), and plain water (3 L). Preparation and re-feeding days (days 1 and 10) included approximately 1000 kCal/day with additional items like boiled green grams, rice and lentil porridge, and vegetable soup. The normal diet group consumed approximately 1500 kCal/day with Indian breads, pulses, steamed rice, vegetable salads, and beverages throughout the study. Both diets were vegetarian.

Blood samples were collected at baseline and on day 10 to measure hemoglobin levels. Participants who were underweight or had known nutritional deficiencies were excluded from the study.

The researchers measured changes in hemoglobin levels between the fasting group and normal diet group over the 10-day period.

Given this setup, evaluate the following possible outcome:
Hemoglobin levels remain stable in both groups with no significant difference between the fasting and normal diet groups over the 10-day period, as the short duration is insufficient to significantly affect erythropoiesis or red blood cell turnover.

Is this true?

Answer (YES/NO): YES